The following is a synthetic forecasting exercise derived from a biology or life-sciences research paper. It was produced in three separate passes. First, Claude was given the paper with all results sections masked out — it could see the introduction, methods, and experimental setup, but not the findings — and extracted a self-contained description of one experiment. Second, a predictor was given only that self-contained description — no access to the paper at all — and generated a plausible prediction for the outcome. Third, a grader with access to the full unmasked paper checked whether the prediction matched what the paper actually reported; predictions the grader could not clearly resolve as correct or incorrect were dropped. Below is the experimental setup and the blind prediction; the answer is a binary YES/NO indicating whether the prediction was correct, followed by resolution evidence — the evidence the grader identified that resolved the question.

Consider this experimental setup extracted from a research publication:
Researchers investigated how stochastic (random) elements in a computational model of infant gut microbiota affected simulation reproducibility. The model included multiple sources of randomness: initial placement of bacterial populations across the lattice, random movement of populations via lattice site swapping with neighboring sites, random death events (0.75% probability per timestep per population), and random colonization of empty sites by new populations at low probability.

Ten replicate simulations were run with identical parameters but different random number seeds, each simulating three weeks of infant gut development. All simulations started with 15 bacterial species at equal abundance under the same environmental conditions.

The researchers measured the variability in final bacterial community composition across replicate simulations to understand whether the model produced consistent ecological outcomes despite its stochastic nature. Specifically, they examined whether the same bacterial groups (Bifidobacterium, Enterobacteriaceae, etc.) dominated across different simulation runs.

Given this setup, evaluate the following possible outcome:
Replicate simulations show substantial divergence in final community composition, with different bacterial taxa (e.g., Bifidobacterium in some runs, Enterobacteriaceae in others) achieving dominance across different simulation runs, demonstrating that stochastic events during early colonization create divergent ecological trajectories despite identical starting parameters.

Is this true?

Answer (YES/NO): NO